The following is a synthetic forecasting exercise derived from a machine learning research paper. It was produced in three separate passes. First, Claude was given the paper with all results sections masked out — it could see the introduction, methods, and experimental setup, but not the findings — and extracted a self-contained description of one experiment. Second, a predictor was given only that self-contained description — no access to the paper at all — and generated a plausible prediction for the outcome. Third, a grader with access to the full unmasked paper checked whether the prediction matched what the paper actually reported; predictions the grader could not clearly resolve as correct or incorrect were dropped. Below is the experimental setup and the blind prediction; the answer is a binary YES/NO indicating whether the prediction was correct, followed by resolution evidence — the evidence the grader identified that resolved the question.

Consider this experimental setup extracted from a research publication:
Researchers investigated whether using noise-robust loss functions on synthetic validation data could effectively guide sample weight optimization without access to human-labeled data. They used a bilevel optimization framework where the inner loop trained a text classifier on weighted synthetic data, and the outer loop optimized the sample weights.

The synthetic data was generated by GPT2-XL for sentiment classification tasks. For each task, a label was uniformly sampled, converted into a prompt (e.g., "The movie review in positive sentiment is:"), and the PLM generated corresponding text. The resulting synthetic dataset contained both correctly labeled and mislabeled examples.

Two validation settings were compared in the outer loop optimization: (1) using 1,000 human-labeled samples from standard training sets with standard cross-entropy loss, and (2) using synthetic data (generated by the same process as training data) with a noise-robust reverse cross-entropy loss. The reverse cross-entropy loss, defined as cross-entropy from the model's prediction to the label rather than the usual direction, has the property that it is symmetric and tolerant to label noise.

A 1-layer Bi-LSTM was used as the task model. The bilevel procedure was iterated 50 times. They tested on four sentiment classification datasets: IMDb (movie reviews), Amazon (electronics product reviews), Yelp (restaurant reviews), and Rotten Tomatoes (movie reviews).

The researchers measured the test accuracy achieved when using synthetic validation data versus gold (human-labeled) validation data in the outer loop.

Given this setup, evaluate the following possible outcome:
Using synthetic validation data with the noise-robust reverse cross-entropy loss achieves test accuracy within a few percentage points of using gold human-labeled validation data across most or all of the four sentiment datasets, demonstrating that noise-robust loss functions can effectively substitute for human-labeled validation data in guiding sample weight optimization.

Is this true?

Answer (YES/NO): YES